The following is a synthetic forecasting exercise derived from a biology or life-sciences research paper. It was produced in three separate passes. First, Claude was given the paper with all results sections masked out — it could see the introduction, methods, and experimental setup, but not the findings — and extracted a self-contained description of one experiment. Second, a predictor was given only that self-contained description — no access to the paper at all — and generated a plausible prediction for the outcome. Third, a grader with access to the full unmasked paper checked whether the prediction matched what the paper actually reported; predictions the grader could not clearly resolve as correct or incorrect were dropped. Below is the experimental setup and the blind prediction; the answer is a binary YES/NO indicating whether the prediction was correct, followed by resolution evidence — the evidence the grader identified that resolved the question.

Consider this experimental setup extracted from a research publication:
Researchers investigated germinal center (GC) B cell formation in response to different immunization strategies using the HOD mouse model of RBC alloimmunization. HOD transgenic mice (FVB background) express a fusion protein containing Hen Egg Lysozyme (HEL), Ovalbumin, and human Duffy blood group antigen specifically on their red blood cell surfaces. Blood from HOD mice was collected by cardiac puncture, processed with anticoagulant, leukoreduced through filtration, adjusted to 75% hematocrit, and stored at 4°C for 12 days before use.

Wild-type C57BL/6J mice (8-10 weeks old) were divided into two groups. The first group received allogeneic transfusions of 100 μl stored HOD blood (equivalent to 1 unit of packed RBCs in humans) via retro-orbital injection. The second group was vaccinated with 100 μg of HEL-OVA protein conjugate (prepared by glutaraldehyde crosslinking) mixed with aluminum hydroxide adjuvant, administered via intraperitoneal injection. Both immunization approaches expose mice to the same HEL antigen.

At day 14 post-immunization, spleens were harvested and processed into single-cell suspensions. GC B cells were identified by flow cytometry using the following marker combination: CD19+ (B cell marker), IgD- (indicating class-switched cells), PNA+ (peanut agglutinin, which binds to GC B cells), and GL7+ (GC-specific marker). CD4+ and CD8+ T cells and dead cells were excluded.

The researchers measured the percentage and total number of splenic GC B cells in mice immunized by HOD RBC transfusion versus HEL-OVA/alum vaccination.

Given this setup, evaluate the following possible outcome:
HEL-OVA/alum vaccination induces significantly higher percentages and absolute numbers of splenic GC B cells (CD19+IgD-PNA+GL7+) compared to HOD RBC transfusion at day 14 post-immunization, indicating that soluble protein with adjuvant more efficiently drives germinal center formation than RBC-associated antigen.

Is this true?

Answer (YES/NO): YES